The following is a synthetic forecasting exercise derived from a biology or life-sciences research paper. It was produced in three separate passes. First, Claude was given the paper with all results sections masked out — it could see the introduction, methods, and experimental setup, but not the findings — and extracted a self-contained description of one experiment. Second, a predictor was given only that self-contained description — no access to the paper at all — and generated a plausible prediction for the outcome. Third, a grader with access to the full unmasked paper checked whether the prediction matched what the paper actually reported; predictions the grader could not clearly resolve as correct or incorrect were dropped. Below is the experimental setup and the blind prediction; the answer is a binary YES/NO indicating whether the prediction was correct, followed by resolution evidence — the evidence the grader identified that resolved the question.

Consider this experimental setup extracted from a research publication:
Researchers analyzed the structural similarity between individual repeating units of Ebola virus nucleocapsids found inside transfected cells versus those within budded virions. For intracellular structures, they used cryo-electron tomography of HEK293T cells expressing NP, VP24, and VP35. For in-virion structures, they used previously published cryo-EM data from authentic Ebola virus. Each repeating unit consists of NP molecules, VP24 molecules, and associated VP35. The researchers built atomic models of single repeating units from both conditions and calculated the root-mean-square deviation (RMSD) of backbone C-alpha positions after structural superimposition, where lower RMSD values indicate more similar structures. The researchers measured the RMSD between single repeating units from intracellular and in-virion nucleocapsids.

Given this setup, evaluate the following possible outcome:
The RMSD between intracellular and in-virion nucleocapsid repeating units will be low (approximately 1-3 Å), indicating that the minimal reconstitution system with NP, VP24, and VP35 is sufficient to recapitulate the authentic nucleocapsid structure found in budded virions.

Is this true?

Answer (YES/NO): YES